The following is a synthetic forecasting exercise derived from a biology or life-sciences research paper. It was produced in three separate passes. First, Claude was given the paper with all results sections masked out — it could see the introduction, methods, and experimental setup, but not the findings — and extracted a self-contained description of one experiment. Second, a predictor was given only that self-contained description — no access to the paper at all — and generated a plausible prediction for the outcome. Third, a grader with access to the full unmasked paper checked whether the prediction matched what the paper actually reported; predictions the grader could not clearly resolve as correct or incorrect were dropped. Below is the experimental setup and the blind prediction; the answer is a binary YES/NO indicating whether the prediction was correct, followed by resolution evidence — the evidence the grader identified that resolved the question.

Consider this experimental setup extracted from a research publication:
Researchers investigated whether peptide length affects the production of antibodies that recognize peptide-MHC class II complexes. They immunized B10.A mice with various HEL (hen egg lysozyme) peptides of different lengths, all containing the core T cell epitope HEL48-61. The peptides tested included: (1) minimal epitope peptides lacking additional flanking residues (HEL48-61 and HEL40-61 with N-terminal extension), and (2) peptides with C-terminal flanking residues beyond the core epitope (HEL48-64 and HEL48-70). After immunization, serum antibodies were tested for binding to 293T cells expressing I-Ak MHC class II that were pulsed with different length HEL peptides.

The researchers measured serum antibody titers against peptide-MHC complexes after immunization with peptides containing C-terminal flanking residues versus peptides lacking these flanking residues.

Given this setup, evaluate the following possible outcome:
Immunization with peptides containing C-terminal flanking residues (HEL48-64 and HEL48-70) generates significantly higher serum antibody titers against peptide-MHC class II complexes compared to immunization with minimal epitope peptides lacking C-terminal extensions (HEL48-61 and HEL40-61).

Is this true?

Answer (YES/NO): YES